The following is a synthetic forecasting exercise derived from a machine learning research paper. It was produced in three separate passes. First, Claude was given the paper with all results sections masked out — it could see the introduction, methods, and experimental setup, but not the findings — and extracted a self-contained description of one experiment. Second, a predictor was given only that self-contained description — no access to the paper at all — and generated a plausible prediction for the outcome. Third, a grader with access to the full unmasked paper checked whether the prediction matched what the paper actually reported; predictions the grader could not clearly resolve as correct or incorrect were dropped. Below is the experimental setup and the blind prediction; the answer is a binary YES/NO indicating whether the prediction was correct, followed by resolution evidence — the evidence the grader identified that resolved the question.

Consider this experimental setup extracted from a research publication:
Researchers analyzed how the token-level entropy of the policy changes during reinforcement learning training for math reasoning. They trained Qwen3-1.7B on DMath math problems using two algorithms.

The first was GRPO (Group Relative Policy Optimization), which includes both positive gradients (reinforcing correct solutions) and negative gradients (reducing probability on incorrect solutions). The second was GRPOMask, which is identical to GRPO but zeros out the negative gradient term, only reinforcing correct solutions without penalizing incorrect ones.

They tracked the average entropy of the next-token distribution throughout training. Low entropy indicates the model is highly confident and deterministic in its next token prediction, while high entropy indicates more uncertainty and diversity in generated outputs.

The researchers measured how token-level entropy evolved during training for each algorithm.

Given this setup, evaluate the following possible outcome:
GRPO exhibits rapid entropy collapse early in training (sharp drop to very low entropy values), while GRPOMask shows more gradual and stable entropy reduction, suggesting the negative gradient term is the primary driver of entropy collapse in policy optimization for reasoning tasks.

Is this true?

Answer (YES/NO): NO